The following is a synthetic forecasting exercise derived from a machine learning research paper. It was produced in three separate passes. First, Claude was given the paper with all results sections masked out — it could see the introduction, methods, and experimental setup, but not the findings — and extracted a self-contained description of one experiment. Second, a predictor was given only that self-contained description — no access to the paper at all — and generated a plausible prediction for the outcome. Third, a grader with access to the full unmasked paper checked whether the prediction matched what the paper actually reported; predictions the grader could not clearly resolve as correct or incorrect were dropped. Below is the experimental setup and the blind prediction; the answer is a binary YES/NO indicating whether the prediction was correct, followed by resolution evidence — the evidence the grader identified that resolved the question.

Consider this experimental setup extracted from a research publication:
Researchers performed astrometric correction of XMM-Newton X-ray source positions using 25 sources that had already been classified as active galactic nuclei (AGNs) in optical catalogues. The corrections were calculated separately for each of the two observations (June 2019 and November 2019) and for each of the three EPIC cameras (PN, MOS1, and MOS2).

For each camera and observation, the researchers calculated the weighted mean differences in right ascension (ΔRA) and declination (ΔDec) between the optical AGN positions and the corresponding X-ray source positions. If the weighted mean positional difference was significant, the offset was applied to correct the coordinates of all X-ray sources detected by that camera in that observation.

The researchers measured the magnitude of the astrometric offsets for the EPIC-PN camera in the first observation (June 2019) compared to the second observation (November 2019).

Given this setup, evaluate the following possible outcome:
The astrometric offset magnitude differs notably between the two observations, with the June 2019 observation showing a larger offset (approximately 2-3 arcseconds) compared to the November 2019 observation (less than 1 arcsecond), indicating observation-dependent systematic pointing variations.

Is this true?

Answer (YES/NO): NO